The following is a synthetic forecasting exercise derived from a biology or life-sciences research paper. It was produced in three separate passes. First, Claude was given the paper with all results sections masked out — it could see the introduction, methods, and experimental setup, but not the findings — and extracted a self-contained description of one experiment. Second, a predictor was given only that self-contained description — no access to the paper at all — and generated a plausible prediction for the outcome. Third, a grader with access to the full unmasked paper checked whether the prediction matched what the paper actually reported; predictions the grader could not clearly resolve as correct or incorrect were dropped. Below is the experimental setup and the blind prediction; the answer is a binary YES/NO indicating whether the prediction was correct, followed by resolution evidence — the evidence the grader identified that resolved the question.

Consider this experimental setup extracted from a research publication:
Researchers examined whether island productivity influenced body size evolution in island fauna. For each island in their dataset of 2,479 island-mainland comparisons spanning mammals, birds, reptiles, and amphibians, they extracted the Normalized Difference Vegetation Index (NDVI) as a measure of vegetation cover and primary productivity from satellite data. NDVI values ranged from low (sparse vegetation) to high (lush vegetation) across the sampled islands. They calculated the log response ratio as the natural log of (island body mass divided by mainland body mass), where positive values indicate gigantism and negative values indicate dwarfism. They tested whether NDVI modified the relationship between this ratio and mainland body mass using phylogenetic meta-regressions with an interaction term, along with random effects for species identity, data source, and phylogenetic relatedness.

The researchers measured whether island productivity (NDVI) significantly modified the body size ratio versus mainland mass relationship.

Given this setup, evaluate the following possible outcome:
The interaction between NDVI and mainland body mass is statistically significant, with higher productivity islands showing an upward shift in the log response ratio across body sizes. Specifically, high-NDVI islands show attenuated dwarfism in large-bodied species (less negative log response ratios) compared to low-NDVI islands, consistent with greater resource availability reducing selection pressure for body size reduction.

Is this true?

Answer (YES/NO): NO